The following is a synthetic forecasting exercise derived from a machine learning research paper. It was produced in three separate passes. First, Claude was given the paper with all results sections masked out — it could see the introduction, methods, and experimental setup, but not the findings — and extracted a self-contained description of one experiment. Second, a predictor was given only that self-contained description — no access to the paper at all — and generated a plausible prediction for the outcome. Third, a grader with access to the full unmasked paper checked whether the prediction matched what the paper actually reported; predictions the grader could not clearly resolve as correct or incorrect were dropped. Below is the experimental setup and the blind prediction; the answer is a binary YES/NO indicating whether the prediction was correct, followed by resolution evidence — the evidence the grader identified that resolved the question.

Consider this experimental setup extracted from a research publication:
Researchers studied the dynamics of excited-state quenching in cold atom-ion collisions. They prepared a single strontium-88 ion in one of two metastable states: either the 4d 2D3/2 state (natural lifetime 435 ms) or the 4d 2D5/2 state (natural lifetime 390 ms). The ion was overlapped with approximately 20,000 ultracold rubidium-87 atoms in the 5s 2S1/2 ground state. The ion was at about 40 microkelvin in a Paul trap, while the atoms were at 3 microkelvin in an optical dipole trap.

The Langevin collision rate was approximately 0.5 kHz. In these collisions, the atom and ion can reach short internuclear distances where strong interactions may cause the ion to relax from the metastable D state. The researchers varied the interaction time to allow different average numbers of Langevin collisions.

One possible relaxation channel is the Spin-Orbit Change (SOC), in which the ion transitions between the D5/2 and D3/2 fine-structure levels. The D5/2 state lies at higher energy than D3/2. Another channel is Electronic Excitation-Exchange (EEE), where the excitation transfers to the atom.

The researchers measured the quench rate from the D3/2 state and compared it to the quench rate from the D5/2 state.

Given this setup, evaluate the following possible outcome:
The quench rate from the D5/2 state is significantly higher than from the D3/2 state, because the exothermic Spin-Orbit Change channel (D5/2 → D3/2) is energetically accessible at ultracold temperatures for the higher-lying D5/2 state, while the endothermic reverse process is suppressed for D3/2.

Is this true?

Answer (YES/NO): NO